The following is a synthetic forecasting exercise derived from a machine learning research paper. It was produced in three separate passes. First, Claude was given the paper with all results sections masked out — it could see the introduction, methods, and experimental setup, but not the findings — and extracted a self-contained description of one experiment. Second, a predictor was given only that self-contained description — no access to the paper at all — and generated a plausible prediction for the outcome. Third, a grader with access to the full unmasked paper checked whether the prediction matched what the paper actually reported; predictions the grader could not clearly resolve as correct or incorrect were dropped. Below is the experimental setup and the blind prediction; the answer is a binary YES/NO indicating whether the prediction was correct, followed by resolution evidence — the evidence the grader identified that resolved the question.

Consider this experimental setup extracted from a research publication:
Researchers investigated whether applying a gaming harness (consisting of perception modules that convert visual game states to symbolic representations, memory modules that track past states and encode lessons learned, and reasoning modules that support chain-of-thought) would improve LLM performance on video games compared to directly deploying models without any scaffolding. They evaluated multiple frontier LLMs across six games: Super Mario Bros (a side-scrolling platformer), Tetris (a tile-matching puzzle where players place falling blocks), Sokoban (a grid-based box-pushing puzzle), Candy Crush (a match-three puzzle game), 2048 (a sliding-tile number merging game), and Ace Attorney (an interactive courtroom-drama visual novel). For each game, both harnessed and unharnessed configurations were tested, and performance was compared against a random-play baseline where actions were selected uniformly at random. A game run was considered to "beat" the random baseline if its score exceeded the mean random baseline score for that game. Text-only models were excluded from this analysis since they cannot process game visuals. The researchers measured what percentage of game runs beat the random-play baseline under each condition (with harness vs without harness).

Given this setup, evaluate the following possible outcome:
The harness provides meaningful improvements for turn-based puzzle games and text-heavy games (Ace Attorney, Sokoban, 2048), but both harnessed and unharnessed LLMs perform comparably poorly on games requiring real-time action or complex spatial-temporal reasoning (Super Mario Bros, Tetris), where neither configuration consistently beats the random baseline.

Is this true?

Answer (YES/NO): NO